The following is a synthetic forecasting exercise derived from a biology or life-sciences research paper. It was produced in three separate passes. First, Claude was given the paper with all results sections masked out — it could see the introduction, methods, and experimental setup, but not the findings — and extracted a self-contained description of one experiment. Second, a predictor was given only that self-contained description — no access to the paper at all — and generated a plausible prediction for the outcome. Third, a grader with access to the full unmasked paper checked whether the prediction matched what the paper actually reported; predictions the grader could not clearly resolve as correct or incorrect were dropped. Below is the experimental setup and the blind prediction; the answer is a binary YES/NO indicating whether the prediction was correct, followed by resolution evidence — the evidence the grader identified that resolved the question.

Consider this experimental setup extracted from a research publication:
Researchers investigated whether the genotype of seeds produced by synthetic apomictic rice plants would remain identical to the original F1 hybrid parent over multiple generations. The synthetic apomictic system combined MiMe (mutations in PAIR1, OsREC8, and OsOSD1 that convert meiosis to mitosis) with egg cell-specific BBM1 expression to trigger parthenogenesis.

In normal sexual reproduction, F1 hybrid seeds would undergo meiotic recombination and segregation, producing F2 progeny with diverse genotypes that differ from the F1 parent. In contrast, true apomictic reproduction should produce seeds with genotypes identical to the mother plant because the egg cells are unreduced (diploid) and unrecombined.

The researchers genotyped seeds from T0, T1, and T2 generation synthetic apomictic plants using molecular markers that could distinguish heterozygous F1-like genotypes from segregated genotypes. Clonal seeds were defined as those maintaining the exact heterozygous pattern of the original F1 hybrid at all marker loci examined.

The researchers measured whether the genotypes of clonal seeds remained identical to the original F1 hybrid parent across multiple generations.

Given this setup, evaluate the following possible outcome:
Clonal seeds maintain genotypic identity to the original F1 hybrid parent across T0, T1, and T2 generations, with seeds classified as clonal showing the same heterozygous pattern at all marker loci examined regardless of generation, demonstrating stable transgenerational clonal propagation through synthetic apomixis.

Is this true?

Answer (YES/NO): YES